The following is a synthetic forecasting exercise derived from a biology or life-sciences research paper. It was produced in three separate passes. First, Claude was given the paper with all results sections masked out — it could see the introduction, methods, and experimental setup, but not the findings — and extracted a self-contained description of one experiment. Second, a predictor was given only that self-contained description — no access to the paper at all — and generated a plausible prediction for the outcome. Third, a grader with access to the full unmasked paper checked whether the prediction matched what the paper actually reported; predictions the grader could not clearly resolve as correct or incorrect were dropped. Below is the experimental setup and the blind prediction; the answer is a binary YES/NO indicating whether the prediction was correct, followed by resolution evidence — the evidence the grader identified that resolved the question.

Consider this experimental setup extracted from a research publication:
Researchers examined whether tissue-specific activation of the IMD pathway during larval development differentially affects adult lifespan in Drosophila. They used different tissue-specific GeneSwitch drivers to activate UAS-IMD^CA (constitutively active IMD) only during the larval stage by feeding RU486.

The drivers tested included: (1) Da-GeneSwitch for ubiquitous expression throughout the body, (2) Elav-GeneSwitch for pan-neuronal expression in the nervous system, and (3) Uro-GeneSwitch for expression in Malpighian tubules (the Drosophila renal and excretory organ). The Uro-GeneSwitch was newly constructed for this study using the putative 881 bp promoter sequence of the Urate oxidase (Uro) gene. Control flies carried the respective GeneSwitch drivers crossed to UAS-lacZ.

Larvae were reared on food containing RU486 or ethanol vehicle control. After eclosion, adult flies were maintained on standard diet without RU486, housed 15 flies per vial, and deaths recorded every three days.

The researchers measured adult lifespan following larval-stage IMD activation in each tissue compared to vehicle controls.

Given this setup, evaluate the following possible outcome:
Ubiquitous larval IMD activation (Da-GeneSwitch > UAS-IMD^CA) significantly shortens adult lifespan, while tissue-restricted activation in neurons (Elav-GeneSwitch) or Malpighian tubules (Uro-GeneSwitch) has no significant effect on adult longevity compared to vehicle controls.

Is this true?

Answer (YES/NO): YES